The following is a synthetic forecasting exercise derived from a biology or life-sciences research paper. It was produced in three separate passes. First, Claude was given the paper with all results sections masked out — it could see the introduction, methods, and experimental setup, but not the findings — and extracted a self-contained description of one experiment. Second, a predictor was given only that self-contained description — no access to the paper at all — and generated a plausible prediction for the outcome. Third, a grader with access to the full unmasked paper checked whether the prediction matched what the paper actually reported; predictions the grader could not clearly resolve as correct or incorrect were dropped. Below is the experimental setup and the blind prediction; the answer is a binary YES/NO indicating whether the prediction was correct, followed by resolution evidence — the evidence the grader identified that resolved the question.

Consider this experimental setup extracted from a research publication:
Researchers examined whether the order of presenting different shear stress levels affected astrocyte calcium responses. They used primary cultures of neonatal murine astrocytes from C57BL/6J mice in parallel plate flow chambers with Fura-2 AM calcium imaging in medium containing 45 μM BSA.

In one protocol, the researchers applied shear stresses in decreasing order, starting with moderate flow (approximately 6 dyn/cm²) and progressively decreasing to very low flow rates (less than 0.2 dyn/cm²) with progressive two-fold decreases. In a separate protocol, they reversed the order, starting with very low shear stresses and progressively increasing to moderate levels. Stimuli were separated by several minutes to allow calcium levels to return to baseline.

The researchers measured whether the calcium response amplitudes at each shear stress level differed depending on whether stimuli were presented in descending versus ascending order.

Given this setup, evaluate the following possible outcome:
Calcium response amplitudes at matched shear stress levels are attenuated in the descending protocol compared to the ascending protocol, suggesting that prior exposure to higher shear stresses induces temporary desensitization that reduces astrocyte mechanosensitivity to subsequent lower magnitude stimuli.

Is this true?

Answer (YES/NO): NO